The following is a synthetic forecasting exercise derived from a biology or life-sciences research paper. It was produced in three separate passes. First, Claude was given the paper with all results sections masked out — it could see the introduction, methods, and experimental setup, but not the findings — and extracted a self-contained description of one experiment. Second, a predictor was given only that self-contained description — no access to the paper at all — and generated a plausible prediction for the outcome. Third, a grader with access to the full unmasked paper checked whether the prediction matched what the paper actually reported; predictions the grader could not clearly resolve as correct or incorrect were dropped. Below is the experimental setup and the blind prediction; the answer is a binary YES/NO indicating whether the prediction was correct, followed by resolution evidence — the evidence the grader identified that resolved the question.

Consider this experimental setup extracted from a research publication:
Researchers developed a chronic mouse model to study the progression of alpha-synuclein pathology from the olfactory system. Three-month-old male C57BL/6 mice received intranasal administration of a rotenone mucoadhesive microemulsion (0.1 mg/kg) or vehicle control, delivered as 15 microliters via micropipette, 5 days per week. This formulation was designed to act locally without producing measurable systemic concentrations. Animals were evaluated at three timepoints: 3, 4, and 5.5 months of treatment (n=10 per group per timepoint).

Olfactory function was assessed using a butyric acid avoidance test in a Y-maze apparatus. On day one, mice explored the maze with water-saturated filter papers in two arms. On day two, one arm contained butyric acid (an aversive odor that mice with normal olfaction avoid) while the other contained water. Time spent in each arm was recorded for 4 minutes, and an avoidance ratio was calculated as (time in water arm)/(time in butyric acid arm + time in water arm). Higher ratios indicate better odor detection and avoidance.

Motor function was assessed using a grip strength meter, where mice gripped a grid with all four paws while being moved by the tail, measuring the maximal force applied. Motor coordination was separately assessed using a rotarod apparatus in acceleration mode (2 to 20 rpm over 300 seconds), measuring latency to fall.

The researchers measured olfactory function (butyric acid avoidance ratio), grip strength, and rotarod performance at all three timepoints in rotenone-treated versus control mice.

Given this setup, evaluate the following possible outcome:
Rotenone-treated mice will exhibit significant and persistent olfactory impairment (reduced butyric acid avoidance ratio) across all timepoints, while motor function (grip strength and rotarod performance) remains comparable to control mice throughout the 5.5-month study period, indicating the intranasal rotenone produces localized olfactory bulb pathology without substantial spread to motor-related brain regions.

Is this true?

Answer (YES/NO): NO